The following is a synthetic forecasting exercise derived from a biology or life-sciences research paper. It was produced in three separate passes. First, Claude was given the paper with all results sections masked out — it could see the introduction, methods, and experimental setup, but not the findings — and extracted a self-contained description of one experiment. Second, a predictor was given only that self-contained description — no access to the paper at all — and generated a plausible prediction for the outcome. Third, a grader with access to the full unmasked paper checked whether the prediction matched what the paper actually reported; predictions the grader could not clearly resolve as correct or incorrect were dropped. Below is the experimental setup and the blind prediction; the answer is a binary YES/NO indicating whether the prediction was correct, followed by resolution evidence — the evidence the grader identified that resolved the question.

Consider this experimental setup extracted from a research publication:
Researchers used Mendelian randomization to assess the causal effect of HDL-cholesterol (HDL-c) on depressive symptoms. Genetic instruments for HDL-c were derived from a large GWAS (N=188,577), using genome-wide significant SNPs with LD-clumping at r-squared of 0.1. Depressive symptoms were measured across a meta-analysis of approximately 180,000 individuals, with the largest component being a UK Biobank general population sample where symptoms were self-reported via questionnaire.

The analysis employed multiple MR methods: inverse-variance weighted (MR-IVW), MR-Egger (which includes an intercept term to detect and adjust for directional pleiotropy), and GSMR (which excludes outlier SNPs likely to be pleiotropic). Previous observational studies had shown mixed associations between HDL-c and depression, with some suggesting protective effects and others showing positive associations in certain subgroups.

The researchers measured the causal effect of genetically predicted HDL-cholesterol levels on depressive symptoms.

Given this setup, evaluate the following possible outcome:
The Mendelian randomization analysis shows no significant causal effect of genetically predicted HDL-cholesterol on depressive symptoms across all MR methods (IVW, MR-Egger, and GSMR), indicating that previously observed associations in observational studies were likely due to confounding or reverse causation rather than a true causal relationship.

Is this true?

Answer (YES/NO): NO